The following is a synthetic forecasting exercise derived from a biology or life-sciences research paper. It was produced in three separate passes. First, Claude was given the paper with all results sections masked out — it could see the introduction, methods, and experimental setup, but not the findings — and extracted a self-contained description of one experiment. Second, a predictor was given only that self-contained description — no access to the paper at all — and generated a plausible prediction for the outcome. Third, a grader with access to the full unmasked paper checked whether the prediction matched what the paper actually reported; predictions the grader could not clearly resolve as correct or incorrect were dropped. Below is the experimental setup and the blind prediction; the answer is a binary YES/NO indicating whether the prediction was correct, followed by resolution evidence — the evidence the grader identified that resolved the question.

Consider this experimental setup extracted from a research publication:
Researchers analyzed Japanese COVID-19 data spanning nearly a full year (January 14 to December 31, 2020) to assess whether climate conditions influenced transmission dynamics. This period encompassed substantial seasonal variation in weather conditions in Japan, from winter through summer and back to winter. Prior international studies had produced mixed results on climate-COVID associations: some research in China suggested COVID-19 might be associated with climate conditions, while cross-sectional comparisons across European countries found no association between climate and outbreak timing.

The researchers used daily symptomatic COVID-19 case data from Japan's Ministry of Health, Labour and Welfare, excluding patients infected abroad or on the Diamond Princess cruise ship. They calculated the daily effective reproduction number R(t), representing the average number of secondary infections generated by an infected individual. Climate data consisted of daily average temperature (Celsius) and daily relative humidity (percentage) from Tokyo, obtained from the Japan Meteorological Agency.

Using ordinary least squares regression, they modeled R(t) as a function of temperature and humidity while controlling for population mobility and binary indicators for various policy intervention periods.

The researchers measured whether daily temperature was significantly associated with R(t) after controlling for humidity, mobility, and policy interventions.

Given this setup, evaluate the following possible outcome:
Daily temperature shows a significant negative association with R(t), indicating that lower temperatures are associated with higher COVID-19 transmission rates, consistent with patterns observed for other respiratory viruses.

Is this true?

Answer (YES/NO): YES